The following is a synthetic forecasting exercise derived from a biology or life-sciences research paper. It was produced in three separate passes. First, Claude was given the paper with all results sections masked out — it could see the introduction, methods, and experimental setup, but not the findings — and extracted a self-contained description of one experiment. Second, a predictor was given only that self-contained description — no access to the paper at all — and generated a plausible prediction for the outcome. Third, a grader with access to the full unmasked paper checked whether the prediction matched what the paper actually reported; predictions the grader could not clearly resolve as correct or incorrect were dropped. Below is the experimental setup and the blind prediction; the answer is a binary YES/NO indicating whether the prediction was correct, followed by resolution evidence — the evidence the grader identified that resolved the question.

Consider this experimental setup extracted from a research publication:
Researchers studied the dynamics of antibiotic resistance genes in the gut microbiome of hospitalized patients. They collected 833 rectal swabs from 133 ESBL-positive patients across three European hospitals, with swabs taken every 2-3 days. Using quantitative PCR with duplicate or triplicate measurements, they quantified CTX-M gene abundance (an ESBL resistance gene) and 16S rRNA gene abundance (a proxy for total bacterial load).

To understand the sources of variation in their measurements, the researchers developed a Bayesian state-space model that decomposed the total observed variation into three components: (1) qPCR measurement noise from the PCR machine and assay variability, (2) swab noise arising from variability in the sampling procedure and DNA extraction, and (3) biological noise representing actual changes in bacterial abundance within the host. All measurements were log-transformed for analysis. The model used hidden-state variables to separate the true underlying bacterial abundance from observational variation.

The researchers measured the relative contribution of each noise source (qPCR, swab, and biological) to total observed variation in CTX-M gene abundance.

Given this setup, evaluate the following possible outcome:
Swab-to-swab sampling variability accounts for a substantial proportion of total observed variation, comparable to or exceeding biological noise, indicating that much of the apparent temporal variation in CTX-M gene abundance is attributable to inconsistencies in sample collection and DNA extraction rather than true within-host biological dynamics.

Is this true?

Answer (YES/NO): YES